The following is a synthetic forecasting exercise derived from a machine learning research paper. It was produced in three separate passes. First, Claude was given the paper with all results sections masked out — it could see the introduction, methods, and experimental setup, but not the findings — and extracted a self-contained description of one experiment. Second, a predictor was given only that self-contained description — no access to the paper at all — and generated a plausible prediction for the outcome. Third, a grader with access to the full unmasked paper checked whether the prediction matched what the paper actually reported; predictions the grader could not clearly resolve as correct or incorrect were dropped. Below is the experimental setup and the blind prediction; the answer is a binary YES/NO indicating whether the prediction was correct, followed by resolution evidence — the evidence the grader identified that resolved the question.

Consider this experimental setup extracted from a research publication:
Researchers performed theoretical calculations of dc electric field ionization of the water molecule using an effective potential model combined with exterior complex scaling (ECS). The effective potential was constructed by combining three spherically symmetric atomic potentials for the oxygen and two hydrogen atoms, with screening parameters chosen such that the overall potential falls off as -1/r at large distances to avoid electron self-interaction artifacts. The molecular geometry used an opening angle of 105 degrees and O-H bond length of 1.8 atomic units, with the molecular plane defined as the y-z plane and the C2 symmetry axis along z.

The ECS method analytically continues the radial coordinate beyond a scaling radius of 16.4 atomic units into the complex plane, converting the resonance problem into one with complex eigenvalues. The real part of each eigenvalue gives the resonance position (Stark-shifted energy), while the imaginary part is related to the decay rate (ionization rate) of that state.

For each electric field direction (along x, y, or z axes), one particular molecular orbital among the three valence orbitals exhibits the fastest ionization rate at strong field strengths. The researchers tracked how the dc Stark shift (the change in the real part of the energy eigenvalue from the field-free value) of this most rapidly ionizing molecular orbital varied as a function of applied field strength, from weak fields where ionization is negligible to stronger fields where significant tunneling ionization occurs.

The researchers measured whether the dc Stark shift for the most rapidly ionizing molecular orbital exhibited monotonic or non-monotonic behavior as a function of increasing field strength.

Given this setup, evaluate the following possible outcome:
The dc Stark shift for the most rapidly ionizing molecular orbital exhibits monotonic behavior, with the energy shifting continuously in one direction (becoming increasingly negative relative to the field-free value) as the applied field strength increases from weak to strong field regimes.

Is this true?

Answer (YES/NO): NO